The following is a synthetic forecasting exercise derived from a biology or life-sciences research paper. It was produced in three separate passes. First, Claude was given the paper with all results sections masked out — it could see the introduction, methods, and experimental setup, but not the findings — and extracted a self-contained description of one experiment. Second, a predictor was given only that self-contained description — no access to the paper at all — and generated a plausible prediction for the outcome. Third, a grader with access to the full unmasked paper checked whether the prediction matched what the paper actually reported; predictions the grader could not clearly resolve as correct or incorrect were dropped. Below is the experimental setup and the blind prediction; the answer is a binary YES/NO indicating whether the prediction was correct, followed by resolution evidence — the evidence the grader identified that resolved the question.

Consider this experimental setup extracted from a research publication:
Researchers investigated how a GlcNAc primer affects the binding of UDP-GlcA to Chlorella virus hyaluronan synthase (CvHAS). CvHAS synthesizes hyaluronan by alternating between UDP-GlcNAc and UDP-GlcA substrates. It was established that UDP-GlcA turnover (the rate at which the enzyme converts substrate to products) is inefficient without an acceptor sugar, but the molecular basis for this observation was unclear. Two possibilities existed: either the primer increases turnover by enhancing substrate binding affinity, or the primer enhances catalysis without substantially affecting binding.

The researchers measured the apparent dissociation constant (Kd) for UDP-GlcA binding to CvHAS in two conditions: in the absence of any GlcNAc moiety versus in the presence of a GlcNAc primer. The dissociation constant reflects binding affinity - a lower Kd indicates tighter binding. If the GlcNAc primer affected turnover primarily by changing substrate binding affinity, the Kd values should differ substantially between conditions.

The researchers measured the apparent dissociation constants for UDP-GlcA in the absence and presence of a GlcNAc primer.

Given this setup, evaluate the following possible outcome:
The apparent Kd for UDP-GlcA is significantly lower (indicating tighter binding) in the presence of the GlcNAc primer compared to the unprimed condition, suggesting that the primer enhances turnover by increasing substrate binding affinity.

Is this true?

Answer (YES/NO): NO